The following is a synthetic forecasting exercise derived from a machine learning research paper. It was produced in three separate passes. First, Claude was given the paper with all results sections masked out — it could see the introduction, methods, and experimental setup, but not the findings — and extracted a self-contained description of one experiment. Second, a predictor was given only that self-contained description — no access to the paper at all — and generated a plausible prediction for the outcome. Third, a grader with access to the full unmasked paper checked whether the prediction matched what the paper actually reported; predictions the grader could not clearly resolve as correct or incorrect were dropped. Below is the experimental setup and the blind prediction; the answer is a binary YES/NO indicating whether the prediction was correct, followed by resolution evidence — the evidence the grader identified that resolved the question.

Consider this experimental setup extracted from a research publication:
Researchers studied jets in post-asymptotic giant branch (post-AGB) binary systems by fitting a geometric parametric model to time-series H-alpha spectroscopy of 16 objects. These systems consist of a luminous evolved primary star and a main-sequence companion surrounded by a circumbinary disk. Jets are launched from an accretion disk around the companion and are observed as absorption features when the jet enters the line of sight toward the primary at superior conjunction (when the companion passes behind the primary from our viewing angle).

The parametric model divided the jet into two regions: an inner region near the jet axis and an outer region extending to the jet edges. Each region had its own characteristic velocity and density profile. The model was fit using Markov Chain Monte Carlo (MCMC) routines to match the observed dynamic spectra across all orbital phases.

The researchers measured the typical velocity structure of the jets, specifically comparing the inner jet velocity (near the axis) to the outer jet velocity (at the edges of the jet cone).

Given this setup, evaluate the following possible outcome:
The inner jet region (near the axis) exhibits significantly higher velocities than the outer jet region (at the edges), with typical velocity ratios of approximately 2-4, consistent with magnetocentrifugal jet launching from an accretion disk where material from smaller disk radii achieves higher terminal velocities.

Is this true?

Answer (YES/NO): YES